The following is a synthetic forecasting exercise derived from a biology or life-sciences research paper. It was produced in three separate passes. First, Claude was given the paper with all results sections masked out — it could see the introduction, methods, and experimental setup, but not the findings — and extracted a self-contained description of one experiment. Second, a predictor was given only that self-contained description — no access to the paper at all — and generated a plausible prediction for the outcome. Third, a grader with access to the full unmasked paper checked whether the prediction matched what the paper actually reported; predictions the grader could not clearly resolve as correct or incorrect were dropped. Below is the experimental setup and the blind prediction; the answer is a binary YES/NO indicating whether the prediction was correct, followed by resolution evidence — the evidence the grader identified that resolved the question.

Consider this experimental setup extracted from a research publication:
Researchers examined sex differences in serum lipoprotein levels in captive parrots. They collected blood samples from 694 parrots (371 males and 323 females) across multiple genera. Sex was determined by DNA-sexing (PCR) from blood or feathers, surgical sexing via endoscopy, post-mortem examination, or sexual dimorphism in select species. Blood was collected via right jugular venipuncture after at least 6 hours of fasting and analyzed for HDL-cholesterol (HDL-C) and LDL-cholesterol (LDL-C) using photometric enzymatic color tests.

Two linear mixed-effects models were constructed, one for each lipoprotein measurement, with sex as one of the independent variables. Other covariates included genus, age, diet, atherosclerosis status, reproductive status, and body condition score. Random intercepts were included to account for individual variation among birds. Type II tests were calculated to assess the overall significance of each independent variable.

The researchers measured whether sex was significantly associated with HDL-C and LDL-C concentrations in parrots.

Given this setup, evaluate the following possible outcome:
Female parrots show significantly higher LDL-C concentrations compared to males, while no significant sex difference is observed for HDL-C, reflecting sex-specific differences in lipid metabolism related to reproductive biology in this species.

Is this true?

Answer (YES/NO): NO